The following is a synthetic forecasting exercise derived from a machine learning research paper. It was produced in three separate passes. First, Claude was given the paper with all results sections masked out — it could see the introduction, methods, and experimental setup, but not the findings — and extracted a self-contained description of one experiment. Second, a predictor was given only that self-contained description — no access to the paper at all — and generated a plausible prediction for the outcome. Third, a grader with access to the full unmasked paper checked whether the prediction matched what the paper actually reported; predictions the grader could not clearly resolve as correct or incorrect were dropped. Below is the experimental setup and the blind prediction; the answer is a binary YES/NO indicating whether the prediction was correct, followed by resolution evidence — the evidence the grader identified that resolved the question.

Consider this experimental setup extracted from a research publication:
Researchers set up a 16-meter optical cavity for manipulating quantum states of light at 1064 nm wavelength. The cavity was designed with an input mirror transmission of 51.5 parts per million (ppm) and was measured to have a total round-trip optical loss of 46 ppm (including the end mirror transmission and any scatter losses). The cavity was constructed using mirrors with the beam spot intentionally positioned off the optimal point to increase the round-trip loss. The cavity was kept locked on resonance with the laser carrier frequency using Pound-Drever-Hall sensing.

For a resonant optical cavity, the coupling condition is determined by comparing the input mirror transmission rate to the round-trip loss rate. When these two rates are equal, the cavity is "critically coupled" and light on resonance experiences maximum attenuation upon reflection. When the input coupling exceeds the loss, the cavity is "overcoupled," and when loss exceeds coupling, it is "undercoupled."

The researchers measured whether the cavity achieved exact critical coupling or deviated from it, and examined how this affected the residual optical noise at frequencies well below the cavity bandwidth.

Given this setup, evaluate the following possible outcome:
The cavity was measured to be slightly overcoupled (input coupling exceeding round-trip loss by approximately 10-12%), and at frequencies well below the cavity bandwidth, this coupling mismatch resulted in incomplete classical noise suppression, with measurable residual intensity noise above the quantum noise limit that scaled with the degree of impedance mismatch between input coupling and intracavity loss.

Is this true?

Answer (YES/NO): NO